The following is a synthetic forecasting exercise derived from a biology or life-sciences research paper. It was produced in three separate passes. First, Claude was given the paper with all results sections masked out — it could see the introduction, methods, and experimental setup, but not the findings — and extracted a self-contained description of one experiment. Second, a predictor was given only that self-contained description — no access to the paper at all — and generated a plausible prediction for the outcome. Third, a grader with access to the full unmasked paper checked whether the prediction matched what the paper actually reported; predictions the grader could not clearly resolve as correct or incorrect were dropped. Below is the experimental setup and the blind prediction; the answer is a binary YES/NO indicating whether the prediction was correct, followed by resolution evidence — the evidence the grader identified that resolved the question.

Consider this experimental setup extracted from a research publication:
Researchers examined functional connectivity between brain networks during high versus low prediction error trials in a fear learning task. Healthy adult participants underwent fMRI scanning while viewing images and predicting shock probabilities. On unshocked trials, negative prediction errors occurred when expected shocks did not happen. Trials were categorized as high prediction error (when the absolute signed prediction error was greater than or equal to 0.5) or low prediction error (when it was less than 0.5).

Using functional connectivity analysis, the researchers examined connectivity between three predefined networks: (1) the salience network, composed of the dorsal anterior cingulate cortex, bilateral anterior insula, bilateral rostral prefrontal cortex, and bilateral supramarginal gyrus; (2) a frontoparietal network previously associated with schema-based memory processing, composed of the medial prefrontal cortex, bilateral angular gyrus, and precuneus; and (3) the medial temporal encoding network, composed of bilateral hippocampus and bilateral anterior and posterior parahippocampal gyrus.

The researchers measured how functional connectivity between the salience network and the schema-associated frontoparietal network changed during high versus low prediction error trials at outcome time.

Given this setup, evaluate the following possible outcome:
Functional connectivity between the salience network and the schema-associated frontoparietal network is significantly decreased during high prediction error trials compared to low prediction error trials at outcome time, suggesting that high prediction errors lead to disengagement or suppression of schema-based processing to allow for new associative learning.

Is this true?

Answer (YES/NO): NO